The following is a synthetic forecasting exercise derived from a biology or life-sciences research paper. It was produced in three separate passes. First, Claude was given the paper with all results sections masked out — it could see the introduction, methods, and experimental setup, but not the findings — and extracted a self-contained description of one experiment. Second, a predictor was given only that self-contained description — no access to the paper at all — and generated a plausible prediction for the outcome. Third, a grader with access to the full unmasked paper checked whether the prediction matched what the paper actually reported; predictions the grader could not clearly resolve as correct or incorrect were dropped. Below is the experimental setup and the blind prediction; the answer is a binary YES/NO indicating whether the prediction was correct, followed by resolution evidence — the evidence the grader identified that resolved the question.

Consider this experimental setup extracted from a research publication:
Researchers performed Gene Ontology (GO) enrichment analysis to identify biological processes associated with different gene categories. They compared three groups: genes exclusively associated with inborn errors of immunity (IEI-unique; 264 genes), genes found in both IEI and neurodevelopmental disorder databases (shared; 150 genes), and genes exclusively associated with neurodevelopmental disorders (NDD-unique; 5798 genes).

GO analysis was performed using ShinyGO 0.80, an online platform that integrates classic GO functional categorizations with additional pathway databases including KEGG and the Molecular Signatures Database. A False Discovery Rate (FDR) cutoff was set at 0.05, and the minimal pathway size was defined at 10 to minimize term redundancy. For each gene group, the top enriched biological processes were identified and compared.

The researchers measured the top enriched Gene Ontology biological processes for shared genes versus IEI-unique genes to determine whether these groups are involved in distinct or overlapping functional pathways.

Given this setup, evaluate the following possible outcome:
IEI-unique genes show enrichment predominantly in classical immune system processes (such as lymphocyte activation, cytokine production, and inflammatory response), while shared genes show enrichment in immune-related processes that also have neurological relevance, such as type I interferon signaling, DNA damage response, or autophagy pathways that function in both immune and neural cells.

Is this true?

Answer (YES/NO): YES